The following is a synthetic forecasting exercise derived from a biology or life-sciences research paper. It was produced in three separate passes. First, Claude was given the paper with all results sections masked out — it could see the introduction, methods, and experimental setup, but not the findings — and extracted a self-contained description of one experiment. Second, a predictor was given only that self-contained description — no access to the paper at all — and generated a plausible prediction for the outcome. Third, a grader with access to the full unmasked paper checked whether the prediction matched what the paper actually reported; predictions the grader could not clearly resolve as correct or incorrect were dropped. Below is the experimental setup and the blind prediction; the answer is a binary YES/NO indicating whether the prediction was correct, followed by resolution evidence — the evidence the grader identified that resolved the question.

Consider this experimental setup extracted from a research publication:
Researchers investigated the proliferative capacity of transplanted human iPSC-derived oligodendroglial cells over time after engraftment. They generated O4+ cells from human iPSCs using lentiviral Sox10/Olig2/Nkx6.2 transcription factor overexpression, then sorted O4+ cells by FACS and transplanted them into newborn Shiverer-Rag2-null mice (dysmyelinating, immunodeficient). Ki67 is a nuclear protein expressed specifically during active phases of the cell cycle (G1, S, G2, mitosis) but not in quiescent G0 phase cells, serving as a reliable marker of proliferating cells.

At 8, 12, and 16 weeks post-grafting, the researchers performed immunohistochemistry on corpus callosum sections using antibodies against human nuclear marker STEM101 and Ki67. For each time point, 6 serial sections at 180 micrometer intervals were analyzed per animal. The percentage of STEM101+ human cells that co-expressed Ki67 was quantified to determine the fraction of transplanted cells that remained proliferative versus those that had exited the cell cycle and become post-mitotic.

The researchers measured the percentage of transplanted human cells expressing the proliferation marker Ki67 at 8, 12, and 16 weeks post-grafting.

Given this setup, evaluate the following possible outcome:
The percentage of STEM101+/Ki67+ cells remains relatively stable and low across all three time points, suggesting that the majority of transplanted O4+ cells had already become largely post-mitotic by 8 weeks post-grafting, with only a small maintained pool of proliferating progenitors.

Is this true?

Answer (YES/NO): YES